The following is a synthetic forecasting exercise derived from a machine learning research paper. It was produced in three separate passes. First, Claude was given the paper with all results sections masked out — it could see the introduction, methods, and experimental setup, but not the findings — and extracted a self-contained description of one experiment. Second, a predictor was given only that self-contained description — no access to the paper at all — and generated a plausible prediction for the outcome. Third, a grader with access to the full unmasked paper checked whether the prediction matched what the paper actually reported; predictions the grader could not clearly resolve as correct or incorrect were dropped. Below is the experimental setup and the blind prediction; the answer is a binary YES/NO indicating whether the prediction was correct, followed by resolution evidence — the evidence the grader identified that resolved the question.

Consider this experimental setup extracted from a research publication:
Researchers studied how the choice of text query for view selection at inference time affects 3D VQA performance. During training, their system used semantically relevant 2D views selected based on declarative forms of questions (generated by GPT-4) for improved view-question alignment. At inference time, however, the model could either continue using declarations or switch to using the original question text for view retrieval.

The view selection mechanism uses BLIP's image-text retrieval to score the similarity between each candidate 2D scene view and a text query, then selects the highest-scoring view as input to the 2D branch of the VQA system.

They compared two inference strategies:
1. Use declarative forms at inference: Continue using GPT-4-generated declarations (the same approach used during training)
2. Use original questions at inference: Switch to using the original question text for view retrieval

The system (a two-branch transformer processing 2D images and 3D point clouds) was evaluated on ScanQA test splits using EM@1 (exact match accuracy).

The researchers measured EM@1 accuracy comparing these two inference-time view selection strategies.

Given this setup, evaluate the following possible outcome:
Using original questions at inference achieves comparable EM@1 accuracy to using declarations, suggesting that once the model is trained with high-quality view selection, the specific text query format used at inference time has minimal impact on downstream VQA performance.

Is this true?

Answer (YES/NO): YES